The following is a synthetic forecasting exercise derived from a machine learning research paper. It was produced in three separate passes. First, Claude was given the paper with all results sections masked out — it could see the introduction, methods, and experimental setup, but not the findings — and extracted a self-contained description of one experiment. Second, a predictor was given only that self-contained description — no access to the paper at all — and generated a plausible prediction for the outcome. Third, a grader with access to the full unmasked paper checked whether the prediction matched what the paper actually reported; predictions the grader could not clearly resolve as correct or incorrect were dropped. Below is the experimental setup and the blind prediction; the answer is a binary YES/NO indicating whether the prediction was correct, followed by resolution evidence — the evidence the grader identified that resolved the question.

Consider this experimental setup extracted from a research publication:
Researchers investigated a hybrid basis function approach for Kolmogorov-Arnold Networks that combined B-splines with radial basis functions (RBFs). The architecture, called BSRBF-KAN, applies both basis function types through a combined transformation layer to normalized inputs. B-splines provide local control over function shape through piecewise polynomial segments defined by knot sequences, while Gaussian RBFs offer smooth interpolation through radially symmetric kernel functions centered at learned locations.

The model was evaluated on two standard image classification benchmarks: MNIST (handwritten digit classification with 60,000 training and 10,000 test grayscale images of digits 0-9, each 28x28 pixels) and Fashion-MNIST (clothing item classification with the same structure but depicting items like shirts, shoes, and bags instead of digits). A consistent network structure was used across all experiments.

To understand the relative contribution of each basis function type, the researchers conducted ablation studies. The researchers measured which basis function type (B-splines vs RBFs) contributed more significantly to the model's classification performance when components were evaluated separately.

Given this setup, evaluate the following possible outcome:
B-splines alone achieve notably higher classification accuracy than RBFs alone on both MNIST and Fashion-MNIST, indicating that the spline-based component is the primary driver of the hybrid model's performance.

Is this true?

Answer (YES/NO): YES